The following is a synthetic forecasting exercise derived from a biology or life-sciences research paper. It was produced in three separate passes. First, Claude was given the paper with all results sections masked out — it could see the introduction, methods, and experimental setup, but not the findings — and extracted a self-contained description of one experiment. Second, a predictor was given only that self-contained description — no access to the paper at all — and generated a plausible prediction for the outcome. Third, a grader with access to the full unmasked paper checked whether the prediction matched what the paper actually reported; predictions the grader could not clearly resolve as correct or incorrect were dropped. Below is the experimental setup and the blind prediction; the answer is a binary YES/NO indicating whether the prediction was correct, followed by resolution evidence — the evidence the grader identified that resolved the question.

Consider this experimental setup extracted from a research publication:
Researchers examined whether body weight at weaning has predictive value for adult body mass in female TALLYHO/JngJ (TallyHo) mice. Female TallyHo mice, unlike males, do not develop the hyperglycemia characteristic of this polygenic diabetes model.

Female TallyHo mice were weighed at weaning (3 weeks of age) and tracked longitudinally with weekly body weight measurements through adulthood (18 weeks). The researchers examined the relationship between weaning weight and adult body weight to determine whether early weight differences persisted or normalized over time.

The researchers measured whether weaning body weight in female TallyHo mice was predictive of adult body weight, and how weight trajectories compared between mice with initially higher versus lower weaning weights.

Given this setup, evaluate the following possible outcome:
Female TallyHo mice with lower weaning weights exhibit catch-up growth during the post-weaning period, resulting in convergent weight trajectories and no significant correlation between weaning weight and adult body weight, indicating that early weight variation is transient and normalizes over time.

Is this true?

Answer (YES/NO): NO